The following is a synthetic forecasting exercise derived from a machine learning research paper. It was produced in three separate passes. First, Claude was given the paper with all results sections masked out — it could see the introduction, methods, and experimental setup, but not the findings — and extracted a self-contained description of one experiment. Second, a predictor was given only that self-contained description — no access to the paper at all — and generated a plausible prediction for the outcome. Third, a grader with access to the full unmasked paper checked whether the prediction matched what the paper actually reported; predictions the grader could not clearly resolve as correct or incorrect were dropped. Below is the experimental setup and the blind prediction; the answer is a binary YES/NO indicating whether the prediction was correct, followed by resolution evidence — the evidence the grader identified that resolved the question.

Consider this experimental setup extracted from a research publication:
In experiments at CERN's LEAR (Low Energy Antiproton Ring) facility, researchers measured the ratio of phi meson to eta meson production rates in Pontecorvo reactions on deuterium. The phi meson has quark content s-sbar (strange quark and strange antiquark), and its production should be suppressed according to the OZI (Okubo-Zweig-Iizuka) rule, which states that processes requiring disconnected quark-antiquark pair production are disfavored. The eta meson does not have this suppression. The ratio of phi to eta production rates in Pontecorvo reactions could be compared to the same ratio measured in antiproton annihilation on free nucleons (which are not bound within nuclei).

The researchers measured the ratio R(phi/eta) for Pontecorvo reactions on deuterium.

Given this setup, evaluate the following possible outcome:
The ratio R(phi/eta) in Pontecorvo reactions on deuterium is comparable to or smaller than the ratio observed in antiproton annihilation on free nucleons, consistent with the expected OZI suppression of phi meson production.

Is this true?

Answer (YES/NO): NO